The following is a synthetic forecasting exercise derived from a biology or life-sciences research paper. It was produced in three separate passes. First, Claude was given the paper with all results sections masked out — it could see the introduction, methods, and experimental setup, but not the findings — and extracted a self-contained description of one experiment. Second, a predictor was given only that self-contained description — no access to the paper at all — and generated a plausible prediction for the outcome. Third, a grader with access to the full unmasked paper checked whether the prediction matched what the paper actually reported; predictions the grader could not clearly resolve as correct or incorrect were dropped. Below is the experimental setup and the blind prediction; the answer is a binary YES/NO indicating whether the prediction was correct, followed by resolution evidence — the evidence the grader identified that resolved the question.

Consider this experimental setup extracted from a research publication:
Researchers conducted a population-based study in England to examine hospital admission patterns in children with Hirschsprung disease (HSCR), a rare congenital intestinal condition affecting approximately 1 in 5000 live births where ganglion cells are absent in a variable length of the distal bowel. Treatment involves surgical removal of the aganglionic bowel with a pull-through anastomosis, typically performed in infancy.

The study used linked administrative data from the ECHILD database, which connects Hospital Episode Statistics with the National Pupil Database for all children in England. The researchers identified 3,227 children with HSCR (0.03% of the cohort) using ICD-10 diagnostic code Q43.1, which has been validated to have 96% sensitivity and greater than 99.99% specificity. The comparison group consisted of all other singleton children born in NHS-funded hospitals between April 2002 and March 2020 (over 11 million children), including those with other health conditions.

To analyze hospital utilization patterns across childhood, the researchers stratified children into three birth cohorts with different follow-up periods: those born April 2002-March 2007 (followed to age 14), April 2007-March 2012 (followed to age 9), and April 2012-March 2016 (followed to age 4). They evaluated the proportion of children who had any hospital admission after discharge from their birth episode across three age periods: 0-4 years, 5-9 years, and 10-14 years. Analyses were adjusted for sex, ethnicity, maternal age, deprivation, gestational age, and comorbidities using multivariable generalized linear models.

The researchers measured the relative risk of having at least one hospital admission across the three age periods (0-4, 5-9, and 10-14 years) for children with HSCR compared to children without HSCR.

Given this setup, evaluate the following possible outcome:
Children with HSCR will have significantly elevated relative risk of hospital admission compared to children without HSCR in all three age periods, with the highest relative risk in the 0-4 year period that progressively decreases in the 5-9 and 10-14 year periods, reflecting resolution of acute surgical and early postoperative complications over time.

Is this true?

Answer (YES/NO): YES